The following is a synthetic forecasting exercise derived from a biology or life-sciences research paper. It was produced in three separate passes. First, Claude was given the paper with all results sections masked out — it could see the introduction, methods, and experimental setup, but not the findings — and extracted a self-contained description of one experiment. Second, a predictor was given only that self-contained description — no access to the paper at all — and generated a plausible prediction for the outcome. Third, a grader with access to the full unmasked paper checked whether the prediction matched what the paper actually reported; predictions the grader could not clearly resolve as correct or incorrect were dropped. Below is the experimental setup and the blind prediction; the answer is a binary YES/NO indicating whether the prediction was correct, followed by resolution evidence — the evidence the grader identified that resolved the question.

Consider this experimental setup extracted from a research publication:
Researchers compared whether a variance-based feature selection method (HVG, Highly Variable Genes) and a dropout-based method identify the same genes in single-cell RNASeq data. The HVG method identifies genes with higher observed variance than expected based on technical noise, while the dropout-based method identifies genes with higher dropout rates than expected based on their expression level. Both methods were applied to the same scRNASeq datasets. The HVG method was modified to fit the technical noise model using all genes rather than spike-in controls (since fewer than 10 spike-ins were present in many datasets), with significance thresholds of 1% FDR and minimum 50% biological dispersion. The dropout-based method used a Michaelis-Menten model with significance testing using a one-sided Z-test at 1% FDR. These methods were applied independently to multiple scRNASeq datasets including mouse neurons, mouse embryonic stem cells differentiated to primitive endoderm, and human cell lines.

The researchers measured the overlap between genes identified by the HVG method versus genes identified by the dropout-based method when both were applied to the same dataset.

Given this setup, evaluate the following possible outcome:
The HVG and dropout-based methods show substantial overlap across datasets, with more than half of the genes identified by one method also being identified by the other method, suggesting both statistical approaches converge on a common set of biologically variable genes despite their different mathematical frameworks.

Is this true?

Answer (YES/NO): NO